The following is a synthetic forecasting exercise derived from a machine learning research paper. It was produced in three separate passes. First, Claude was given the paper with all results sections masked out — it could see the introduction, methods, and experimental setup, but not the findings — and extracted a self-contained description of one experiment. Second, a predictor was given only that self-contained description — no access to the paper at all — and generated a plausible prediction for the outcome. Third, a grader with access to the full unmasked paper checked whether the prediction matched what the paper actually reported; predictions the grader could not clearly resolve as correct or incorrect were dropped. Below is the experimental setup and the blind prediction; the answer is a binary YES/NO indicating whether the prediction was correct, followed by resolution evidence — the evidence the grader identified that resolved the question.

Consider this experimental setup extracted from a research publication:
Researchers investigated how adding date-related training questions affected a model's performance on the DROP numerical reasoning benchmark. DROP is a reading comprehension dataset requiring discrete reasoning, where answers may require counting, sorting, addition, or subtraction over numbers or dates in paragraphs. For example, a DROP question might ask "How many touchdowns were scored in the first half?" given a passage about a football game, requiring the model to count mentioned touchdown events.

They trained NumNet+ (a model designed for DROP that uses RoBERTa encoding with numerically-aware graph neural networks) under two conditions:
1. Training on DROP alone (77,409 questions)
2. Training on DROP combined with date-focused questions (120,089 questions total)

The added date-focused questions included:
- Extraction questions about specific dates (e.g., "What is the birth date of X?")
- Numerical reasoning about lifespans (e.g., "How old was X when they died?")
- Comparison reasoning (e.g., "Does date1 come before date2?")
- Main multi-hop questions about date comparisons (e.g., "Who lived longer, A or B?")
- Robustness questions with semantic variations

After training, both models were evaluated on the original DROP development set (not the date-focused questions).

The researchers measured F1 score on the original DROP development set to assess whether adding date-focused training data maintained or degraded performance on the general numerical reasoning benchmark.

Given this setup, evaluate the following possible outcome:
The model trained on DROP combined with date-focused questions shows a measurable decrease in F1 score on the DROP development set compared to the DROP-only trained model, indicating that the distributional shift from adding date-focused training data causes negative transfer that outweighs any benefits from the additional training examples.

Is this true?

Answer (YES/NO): NO